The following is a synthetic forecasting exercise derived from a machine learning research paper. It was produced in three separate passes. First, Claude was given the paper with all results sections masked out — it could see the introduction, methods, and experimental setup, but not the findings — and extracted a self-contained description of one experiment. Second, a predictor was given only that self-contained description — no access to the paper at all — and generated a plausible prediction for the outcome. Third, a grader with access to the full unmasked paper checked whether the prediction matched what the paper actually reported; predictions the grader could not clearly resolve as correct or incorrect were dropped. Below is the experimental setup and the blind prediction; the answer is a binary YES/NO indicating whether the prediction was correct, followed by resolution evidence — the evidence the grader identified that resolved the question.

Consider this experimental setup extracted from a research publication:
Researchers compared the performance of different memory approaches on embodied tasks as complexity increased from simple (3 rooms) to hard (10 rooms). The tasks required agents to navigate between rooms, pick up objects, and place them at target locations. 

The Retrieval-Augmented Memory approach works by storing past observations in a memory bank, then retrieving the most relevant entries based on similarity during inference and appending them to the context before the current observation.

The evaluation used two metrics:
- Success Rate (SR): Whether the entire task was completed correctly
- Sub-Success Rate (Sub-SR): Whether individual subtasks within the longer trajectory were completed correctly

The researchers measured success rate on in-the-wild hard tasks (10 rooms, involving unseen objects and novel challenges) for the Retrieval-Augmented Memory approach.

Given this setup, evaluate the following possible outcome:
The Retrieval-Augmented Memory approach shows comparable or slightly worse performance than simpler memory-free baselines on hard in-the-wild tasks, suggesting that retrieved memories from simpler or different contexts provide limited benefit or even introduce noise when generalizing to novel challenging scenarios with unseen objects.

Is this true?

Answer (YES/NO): NO